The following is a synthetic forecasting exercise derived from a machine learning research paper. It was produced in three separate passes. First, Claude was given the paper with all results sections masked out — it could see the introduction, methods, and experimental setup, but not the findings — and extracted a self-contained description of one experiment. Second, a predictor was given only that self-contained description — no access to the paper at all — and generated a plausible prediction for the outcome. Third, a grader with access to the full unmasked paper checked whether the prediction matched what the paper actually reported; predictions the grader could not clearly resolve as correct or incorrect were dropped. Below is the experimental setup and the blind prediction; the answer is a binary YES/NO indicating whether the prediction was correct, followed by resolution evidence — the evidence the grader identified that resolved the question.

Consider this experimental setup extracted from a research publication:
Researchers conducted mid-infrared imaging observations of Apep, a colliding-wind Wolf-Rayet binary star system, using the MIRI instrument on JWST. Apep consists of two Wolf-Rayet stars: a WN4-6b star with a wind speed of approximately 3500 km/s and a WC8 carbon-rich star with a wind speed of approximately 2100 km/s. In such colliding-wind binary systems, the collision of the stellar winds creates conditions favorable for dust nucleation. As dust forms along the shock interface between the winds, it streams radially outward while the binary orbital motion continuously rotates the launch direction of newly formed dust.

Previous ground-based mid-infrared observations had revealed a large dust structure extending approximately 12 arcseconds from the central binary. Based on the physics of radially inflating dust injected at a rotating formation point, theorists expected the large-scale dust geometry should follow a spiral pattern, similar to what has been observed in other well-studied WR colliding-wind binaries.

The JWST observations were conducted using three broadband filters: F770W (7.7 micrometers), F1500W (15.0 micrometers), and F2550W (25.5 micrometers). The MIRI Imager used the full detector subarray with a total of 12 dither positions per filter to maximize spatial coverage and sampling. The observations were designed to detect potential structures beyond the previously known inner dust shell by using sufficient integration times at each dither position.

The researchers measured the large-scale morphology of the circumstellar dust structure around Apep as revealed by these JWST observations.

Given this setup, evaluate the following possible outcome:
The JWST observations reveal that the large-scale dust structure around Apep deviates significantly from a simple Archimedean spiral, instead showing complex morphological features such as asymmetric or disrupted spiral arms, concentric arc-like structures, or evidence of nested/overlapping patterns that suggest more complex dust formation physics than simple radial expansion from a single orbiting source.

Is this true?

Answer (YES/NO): NO